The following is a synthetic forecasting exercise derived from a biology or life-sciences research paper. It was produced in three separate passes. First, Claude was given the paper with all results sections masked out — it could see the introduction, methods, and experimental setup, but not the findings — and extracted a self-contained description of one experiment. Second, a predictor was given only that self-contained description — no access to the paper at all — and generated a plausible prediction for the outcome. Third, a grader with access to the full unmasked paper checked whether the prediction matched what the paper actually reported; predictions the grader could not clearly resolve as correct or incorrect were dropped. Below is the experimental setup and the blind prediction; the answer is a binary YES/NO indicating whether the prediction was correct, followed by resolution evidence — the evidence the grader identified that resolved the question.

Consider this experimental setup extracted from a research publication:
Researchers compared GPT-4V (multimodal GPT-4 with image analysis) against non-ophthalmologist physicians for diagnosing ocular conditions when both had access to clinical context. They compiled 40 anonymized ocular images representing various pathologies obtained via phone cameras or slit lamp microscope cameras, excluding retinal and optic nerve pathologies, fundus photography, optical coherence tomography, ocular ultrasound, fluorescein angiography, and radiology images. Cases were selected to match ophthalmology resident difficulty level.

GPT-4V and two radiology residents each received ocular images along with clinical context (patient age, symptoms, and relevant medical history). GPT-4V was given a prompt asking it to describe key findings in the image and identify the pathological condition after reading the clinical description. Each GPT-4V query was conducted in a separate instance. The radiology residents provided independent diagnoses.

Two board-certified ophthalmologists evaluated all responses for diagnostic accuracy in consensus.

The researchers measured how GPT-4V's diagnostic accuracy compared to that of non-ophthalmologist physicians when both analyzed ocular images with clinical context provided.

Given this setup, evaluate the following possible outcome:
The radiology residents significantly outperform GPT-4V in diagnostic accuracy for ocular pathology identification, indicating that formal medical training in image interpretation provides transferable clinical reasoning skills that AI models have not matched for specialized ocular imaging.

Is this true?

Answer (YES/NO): NO